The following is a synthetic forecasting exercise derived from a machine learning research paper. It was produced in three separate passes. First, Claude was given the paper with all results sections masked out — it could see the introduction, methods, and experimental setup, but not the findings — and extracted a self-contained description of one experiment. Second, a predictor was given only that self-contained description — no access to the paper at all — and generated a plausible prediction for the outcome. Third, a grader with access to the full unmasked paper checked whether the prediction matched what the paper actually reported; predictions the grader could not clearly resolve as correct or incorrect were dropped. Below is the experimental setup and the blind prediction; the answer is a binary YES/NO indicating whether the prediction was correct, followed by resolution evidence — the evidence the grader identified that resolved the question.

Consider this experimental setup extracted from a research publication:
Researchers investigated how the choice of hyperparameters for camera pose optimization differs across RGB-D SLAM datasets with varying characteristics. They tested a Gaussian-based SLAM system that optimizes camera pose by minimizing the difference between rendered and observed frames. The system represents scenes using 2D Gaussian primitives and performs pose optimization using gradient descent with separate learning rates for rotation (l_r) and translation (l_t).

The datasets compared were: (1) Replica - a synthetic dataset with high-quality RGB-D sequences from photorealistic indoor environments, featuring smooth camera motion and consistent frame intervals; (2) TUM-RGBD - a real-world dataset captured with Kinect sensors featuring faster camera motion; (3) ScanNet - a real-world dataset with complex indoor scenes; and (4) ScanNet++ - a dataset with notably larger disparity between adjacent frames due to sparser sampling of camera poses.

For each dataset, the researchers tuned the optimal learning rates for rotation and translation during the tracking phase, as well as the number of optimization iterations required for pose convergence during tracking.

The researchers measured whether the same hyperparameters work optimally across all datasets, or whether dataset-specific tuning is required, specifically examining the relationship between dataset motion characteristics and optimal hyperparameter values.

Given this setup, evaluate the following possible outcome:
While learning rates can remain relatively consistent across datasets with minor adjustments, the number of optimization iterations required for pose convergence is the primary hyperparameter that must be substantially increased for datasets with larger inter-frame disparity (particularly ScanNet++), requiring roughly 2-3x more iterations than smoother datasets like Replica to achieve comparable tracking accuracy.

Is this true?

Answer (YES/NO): NO